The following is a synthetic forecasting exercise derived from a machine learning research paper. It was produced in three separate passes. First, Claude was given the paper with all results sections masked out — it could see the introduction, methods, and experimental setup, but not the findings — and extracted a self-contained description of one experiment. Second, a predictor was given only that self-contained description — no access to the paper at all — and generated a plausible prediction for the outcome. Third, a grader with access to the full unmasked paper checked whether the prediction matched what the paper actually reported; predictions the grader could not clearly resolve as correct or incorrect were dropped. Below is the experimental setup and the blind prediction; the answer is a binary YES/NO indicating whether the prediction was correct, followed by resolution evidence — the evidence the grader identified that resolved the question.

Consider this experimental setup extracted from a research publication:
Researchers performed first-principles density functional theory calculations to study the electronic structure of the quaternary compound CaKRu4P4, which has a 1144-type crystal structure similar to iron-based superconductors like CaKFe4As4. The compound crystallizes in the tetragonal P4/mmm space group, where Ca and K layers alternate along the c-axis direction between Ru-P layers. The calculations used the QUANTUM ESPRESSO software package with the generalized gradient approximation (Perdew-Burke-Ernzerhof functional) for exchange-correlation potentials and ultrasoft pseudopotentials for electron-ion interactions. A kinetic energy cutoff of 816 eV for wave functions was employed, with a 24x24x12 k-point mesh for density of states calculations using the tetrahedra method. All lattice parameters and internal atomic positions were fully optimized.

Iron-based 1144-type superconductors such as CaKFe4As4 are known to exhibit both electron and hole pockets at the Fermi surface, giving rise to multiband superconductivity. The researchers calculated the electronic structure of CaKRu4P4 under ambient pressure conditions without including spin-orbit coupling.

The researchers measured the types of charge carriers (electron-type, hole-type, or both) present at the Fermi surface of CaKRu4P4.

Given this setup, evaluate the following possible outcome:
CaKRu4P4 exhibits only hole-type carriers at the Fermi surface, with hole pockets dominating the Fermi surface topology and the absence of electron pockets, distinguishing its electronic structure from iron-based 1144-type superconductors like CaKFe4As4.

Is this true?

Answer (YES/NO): NO